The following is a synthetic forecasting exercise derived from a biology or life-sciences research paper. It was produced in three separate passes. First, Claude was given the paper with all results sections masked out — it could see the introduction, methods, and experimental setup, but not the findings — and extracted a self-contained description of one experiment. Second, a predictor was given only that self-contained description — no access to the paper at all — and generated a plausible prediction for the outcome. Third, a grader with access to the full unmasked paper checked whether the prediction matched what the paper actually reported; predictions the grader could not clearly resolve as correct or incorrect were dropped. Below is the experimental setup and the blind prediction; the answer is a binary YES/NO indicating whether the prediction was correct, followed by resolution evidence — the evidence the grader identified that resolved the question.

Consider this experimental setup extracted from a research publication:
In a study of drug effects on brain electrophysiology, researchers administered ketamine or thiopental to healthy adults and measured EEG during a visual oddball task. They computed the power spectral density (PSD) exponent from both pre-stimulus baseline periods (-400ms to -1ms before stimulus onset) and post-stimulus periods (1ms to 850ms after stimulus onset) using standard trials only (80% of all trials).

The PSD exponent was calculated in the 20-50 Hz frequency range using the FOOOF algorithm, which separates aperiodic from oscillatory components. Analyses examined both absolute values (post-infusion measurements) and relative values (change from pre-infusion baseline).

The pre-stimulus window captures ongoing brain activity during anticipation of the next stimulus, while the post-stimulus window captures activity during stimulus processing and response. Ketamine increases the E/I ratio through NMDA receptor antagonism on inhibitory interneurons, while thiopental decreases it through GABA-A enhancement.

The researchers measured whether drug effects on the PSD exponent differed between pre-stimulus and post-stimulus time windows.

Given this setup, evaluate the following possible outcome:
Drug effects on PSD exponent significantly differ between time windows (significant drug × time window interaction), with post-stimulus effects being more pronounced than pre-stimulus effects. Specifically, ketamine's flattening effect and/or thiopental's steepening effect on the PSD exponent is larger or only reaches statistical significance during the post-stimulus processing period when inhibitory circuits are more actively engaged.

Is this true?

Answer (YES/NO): NO